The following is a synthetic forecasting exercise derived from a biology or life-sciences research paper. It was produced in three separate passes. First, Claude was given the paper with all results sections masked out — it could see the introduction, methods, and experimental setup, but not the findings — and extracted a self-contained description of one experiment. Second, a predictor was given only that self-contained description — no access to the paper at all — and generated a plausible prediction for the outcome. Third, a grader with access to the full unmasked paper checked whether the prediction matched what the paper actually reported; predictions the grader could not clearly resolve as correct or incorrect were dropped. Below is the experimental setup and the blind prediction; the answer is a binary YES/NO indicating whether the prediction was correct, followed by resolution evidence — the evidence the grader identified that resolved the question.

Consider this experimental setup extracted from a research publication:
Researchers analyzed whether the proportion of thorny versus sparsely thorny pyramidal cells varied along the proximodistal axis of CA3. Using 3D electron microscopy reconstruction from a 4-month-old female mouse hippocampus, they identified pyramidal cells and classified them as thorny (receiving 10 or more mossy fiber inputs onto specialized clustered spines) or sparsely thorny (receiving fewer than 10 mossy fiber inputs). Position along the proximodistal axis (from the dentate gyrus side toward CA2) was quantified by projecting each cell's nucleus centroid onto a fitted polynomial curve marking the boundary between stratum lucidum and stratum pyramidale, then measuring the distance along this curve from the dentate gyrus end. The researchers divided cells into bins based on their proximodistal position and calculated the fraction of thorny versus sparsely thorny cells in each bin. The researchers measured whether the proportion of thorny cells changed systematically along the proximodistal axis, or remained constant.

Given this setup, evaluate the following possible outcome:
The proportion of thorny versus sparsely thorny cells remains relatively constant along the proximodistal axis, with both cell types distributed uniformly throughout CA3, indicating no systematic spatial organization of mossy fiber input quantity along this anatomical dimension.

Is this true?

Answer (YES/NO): NO